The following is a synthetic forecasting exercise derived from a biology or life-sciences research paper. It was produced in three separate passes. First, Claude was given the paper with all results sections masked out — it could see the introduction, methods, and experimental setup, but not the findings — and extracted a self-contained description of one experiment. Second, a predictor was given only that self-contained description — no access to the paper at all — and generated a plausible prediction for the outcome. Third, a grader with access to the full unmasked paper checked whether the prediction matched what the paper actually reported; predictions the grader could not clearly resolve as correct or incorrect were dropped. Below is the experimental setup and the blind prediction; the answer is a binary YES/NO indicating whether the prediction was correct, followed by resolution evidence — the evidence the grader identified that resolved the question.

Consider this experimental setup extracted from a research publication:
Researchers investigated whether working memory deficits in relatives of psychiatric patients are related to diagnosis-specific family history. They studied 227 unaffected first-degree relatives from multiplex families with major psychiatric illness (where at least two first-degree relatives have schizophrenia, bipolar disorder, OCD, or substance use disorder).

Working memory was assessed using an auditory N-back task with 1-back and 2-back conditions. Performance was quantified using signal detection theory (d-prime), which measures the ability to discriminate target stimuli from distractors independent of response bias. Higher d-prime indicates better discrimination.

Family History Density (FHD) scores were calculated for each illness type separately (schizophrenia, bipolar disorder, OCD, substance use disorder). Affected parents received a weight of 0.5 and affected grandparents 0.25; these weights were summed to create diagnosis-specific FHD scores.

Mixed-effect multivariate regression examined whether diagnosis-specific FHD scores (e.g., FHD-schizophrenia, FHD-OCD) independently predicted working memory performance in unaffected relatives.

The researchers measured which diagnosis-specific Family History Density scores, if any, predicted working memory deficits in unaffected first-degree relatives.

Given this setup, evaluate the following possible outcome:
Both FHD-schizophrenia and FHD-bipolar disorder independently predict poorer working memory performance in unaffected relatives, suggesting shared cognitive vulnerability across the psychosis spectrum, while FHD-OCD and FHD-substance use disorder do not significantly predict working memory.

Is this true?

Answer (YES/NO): NO